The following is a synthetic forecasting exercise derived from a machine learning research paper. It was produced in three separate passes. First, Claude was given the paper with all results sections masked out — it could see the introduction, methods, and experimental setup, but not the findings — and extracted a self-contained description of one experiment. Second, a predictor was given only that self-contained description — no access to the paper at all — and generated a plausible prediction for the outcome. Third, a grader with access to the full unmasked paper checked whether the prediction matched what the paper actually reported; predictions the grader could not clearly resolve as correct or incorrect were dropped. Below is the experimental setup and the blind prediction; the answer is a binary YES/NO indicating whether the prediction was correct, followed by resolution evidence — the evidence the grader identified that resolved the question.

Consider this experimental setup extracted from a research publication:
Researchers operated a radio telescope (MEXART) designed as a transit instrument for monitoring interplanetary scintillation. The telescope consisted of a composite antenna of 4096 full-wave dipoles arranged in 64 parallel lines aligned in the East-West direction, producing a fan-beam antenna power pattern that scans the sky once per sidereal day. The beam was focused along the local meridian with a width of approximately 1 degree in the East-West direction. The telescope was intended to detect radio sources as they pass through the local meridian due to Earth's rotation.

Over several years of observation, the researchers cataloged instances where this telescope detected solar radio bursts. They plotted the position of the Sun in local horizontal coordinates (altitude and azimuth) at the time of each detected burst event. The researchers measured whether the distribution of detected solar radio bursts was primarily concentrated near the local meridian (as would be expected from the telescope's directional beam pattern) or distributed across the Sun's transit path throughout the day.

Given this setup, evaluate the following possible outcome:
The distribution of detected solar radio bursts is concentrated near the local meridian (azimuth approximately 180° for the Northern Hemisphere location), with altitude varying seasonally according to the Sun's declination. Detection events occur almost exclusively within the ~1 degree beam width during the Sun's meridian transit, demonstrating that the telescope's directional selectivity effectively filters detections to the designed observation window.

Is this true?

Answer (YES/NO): NO